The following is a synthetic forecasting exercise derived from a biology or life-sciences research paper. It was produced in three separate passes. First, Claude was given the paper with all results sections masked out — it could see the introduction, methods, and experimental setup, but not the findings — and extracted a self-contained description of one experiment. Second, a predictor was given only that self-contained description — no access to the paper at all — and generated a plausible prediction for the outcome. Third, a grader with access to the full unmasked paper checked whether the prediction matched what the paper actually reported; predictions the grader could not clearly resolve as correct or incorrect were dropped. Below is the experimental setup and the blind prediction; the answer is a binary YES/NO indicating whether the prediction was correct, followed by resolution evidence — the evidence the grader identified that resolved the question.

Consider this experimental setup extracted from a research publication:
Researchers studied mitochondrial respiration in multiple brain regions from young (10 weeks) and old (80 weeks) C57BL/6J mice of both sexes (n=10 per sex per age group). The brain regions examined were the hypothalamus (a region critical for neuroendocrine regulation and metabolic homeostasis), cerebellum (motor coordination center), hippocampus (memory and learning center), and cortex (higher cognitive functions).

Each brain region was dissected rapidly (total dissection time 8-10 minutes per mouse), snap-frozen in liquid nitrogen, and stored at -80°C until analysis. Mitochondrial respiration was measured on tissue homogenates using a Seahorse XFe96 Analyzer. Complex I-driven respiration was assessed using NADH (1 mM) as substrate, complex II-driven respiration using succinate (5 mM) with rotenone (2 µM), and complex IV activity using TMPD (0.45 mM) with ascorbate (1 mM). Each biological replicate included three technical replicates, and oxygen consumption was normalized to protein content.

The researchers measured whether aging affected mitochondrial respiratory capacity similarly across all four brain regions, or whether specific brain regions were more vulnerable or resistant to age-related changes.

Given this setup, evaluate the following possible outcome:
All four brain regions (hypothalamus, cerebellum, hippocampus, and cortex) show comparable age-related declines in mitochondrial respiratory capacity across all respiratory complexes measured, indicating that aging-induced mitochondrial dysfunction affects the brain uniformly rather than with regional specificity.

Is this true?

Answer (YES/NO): NO